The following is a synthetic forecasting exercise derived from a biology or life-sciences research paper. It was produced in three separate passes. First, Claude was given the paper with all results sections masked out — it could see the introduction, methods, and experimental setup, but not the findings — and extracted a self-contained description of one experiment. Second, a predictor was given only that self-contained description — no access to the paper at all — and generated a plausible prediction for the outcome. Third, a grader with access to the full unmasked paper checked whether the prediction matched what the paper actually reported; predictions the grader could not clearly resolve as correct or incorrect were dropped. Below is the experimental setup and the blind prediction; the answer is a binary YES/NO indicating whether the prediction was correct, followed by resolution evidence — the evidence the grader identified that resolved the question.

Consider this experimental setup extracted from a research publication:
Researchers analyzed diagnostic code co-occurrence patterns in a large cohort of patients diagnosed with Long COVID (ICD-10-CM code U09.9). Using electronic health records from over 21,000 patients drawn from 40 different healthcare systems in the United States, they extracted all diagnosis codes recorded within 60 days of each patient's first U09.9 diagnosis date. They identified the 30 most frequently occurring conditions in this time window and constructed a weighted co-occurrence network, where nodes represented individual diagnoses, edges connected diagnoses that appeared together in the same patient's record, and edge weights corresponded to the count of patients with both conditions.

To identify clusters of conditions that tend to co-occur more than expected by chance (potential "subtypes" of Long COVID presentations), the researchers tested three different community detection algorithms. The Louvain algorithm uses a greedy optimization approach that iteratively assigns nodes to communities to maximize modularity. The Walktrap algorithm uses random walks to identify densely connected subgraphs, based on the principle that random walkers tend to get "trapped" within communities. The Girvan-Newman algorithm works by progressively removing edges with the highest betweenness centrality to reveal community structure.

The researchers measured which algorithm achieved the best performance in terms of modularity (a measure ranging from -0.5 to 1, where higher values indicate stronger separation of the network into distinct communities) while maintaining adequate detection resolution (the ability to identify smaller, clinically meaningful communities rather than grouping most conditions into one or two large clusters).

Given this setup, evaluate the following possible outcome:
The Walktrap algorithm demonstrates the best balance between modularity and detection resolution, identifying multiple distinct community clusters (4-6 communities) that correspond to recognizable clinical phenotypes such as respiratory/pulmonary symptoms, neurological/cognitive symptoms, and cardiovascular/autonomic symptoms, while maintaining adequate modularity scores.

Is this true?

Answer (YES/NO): NO